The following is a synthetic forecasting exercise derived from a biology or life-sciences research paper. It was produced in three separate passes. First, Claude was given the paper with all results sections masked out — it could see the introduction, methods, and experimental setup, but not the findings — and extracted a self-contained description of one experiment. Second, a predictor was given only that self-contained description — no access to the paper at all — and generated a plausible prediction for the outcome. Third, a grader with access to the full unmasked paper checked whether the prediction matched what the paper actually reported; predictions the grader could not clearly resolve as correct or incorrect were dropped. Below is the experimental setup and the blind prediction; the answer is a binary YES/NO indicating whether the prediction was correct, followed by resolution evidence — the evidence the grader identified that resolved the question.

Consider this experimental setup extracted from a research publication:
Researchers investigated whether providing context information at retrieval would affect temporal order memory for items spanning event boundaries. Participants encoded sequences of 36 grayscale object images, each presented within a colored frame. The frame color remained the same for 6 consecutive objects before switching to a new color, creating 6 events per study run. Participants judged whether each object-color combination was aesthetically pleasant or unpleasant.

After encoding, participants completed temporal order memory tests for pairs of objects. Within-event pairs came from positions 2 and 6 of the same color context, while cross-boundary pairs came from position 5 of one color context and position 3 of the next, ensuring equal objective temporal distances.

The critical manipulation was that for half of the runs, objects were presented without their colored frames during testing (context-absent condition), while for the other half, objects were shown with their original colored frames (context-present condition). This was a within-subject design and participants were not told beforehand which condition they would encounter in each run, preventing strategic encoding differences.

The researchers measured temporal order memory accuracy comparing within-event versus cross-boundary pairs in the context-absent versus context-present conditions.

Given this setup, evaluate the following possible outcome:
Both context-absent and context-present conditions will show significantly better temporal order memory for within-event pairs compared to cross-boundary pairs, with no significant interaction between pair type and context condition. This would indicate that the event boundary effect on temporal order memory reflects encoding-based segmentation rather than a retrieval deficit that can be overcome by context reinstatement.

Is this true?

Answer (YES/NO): NO